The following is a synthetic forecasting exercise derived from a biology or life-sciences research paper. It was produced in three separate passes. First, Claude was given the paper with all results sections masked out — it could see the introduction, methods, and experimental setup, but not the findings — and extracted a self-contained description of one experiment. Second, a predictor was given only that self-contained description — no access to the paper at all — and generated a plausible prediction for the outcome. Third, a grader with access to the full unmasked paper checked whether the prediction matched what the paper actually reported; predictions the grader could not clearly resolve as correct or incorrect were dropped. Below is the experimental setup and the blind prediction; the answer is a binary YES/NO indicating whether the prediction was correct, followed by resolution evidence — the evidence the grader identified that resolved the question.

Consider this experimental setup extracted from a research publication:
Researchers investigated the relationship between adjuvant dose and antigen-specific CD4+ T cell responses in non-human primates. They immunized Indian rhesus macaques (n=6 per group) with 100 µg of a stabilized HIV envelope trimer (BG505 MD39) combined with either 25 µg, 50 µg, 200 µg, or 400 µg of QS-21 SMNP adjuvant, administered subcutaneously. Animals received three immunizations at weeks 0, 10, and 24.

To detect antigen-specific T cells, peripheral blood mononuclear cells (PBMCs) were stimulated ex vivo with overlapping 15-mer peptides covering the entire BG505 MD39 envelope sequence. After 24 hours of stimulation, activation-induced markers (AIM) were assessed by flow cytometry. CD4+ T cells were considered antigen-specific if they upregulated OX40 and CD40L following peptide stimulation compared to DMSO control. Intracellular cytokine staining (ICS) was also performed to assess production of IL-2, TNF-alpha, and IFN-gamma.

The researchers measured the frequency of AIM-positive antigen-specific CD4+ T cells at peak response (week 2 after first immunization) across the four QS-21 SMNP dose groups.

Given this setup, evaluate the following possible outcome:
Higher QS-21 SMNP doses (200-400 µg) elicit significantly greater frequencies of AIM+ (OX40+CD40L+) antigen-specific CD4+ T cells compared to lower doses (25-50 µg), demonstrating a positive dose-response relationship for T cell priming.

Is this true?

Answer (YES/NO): YES